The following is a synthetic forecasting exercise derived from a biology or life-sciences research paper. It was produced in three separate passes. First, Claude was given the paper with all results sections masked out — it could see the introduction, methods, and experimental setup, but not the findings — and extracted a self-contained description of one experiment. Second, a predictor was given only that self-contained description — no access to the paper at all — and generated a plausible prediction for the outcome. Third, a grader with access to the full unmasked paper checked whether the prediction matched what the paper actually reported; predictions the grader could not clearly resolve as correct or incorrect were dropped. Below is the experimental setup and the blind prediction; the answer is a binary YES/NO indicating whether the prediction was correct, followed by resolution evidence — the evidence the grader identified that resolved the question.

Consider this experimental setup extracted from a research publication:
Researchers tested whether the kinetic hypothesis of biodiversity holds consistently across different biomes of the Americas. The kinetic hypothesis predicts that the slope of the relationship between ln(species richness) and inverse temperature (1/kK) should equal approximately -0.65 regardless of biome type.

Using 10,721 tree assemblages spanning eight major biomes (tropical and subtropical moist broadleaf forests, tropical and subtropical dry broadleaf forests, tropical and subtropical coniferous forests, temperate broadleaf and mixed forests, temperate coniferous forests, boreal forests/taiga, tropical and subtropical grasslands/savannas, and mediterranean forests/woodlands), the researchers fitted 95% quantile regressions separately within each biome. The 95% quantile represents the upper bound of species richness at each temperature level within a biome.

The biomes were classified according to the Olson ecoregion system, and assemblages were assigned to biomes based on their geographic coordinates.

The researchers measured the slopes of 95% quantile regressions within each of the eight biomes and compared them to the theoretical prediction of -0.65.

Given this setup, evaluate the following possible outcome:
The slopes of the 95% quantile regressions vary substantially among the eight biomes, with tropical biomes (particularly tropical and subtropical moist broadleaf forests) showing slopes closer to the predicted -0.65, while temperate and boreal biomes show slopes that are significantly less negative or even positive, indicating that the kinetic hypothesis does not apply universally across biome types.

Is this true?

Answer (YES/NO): NO